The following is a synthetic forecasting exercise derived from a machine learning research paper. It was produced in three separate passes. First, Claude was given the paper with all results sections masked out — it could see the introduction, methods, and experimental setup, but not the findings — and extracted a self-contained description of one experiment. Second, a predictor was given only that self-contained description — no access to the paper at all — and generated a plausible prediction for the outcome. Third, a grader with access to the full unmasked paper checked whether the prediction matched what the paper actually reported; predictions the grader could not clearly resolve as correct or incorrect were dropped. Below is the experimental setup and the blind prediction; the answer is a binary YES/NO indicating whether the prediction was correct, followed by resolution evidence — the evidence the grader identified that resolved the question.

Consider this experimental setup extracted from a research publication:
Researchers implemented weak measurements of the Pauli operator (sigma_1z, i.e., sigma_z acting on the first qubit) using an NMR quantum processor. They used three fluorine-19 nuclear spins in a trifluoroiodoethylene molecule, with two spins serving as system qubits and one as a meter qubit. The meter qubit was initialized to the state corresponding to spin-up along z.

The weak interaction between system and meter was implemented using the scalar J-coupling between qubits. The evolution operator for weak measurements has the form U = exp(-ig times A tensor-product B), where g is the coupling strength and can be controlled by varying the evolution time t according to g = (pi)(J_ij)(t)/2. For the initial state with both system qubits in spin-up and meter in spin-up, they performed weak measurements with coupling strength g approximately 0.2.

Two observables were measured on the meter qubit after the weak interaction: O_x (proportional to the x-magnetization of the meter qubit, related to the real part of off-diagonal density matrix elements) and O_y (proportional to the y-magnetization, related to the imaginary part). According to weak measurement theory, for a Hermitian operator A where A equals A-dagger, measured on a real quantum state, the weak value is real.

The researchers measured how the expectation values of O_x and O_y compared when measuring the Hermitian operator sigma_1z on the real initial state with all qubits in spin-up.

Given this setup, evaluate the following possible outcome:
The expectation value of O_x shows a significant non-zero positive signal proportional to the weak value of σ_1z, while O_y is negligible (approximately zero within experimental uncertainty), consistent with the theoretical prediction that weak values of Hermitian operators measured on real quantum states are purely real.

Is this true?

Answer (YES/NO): NO